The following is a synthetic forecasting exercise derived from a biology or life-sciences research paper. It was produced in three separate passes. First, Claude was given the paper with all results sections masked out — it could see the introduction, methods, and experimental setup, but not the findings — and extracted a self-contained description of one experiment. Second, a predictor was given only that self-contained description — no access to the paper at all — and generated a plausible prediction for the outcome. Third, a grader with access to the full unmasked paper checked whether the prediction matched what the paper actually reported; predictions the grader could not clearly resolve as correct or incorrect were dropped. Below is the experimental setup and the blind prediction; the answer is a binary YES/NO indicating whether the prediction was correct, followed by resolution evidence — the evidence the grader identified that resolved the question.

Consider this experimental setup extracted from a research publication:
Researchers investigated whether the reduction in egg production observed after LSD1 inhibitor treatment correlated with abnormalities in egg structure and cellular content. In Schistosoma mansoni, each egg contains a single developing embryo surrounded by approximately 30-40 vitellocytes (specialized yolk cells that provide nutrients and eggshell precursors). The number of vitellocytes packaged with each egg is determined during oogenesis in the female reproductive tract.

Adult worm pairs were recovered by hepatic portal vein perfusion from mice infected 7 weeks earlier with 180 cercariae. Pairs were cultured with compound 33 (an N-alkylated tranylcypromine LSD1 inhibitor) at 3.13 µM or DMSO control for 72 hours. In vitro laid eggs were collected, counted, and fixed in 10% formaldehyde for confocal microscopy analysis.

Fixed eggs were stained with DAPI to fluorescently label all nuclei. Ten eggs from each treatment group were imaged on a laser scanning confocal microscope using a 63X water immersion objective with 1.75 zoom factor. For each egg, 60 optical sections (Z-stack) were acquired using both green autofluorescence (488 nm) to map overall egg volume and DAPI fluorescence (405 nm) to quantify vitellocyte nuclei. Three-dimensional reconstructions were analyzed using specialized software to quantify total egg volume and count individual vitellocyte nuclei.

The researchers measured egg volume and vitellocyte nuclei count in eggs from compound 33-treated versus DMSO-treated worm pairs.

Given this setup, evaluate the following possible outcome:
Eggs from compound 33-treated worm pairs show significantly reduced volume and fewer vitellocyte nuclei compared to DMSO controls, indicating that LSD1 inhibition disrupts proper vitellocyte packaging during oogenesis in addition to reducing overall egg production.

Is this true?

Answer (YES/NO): YES